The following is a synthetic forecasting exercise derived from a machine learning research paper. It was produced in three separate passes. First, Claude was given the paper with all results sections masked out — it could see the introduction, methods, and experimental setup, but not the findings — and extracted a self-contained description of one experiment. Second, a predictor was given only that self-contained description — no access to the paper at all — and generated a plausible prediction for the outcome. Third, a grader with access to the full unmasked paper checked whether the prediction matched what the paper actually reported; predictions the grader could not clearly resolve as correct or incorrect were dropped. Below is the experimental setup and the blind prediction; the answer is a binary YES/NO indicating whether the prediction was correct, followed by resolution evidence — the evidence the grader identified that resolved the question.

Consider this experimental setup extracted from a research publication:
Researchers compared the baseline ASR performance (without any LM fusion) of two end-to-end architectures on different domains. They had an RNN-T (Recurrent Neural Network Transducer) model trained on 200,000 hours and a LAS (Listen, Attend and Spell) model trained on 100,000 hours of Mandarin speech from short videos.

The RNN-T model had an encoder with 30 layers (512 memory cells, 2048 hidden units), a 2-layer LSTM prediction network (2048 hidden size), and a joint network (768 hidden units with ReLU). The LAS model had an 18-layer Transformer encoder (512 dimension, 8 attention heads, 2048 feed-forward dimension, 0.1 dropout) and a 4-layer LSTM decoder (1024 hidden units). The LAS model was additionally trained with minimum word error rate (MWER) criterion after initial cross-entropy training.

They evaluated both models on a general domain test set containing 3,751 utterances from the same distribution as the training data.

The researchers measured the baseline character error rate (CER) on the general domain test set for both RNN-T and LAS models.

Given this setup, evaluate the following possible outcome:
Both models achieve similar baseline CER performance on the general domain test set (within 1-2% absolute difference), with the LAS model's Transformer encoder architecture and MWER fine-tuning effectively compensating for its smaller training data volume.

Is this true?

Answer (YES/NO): NO